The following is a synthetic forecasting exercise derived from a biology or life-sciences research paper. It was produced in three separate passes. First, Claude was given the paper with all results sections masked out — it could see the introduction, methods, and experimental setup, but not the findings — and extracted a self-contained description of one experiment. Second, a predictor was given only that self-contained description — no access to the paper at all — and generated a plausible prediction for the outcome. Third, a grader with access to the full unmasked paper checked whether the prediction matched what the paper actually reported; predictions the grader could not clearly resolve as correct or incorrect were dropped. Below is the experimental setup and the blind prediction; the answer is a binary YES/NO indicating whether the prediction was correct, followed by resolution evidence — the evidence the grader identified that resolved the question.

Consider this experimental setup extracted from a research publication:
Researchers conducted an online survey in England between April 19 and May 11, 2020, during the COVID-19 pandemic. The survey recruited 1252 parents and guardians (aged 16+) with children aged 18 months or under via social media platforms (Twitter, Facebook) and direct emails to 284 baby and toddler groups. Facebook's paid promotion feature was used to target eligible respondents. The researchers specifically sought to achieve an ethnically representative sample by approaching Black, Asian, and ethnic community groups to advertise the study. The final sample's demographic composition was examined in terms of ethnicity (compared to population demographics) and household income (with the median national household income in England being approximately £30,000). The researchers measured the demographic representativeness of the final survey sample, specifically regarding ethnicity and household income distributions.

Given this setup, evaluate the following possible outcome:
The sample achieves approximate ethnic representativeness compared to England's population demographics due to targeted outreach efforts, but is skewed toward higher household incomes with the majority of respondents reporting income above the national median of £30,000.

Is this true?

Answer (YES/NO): NO